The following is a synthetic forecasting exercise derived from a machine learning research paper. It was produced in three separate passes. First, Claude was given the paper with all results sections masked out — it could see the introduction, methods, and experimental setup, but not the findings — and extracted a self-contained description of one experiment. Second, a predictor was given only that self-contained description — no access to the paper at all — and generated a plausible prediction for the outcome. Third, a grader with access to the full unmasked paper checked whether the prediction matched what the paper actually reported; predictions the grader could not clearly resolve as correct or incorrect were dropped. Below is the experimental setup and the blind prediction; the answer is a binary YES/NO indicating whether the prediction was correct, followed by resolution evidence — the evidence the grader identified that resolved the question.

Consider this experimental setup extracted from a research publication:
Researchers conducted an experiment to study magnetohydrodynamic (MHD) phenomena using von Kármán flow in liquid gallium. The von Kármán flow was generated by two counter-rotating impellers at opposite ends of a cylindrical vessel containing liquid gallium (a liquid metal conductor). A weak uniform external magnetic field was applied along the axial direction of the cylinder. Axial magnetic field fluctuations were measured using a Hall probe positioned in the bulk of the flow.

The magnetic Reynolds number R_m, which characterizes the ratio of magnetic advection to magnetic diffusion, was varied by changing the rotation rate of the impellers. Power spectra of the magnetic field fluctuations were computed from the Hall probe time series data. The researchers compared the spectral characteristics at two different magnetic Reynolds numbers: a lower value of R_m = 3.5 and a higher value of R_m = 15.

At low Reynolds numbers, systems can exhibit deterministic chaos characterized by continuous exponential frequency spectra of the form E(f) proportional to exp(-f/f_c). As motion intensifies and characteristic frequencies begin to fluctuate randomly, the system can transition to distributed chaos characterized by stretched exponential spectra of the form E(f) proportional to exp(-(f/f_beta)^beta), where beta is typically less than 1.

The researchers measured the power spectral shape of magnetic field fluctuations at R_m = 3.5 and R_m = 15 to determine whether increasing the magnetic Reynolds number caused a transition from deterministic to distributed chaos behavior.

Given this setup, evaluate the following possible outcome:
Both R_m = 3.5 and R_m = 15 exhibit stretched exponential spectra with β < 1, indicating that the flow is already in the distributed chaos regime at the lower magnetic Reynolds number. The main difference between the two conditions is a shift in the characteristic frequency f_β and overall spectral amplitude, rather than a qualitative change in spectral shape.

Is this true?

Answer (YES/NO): NO